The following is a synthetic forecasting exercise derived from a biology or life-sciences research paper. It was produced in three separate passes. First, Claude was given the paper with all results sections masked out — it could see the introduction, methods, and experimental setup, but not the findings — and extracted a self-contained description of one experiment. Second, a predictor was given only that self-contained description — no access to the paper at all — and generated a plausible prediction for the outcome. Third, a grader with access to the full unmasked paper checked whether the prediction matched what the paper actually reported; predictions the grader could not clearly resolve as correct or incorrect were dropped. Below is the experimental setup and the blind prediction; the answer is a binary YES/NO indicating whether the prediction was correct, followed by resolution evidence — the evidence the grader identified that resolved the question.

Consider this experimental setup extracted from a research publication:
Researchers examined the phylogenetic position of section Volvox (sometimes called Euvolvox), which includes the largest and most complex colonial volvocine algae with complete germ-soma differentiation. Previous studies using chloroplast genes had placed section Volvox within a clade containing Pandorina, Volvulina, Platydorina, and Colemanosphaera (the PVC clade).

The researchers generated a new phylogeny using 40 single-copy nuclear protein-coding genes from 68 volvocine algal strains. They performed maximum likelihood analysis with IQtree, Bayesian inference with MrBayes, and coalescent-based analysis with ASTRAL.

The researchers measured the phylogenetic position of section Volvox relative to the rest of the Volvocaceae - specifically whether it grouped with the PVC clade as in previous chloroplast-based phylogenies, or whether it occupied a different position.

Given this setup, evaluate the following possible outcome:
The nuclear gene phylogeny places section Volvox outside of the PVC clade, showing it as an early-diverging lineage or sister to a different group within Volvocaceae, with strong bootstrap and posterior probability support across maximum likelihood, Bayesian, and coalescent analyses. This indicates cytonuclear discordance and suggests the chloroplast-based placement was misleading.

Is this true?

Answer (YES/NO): NO